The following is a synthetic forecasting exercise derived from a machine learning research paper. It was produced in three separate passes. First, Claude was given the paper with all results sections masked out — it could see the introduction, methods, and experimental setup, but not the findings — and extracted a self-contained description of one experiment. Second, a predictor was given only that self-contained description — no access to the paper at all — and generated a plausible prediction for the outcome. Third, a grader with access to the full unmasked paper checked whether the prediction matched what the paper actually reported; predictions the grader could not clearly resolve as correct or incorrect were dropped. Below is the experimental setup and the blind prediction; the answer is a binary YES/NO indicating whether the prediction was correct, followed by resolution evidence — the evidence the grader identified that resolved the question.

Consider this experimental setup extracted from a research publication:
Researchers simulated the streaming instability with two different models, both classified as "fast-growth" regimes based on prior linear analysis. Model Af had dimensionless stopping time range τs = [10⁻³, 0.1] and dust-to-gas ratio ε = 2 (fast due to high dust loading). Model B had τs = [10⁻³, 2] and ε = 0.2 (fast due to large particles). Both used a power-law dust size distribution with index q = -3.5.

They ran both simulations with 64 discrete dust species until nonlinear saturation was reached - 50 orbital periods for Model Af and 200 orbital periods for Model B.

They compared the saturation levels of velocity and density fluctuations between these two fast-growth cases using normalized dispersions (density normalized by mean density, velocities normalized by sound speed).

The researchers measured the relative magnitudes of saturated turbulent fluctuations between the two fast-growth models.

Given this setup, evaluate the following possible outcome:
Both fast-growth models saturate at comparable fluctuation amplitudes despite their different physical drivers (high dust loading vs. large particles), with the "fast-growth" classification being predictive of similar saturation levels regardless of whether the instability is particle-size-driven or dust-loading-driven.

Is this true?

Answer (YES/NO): NO